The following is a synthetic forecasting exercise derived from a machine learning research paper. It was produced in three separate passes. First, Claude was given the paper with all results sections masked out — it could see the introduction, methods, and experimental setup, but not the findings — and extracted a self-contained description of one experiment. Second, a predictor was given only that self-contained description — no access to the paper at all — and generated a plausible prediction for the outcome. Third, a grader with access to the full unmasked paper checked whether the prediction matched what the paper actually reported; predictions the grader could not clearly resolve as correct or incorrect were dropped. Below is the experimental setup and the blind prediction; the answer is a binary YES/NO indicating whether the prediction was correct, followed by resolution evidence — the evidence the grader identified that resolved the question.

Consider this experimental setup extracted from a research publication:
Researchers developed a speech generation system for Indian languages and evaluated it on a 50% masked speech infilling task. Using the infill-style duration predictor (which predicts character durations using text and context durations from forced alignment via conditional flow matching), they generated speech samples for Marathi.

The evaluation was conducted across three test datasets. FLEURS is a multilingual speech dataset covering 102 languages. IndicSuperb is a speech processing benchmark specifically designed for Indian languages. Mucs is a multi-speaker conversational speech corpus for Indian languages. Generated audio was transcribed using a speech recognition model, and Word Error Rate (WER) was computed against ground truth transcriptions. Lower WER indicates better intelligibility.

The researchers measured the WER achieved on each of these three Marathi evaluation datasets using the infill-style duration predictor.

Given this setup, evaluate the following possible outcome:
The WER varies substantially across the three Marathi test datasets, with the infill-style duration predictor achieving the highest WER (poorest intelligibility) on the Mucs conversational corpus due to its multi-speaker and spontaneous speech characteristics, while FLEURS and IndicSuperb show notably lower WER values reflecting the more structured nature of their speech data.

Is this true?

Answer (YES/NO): NO